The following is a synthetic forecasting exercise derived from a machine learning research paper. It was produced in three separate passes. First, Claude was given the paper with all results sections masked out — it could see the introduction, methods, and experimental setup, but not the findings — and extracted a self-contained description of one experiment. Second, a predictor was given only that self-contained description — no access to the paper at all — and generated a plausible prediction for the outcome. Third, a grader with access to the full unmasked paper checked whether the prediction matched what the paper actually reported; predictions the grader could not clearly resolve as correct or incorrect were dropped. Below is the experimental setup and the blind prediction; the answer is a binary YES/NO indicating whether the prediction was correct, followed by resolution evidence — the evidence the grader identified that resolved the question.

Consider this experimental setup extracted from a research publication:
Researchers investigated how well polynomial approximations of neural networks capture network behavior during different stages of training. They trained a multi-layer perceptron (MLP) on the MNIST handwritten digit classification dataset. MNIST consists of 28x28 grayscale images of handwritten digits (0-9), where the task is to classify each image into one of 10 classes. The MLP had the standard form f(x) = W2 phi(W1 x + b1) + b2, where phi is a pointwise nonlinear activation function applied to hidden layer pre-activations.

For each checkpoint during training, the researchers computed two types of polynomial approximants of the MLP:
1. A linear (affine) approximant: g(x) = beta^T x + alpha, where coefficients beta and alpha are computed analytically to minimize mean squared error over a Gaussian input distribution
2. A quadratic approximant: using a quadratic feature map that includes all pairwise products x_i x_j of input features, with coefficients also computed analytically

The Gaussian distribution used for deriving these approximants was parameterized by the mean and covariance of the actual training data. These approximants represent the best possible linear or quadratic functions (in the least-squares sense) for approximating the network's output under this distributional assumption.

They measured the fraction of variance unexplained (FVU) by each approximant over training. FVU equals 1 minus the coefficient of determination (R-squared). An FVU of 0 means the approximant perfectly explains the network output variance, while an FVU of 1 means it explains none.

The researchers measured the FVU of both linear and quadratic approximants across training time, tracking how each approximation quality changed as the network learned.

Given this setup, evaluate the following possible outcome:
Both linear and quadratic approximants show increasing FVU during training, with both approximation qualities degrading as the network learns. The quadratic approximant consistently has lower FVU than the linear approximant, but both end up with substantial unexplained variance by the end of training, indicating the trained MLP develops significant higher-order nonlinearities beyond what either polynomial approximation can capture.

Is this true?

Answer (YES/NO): NO